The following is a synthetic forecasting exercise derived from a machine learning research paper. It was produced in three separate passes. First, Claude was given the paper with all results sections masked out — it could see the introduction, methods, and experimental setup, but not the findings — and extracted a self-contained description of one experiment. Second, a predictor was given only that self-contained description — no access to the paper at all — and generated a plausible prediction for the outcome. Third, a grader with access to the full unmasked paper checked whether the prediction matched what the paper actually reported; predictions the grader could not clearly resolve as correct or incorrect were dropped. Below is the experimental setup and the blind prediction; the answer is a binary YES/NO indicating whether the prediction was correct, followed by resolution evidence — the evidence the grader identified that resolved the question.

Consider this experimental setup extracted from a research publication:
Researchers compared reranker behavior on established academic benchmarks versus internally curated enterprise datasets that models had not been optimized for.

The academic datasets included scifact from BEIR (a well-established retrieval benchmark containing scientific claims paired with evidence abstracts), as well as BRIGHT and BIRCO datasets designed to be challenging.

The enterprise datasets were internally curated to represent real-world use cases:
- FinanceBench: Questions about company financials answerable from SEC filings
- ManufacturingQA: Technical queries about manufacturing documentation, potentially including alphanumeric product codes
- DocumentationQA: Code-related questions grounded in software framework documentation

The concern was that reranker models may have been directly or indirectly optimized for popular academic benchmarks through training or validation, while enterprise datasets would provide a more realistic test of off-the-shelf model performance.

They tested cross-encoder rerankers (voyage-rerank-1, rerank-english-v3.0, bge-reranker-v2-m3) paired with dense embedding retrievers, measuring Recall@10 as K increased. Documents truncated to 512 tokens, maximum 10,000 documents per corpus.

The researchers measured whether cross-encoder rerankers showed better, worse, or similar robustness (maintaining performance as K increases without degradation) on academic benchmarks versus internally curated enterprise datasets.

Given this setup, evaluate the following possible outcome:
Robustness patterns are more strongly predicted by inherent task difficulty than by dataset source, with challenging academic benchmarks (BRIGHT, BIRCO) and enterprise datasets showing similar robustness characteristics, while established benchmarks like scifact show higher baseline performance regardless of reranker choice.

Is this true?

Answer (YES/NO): NO